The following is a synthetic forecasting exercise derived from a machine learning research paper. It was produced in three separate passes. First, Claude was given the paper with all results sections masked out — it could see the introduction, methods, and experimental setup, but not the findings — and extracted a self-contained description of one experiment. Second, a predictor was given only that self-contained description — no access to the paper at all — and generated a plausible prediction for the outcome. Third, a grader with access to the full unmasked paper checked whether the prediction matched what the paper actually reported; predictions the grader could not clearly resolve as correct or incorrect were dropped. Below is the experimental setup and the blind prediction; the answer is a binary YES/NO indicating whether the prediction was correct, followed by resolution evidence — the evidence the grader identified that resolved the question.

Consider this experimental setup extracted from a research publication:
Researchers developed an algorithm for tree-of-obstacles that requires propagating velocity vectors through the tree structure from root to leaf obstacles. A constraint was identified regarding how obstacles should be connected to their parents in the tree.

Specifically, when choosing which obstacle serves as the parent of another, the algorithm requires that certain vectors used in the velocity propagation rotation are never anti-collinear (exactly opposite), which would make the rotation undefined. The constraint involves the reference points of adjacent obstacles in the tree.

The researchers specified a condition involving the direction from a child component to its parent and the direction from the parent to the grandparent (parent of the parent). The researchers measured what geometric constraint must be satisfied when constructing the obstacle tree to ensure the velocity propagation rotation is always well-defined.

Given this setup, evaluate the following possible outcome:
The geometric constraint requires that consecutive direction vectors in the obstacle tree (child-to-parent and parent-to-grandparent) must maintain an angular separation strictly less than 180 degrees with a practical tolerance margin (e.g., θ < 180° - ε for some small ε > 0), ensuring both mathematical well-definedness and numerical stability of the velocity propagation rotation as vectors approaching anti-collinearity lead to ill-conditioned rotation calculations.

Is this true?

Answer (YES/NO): NO